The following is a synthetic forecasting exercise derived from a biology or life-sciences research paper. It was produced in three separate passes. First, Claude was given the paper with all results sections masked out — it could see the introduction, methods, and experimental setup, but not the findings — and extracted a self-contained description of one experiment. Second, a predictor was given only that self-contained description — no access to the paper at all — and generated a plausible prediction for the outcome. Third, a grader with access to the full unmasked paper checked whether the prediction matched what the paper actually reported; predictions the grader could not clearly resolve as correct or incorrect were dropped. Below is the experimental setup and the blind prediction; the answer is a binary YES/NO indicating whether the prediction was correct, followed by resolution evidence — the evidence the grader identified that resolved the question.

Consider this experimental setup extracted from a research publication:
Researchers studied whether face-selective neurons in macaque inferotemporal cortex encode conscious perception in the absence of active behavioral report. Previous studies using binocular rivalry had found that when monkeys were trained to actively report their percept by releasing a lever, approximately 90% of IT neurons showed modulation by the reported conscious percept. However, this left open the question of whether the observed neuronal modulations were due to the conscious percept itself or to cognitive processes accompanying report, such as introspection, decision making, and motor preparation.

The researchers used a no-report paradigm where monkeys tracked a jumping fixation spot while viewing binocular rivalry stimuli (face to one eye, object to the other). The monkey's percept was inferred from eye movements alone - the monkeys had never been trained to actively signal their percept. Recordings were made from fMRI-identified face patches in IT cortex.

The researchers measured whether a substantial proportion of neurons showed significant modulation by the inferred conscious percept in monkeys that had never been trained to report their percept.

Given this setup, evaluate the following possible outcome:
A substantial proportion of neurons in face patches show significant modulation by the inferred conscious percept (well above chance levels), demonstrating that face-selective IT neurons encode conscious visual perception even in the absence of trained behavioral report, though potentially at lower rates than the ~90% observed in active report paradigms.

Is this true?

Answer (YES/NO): YES